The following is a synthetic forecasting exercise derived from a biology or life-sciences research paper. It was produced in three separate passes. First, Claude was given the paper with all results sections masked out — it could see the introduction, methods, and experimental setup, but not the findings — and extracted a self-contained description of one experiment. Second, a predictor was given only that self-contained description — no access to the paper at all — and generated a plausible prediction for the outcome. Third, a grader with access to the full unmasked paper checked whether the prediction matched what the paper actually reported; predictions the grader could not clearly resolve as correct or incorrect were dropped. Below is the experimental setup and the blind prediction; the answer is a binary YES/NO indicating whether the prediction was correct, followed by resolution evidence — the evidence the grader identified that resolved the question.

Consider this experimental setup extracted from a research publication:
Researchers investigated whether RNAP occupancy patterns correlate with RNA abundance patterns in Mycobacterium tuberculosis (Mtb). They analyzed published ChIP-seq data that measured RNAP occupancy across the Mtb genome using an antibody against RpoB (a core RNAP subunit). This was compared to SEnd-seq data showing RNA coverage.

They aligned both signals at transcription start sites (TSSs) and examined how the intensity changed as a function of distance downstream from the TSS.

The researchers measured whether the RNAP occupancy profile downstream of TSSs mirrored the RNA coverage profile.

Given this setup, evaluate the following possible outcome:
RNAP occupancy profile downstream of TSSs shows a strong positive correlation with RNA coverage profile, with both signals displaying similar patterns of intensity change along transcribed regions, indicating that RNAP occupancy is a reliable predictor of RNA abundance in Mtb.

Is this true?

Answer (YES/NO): YES